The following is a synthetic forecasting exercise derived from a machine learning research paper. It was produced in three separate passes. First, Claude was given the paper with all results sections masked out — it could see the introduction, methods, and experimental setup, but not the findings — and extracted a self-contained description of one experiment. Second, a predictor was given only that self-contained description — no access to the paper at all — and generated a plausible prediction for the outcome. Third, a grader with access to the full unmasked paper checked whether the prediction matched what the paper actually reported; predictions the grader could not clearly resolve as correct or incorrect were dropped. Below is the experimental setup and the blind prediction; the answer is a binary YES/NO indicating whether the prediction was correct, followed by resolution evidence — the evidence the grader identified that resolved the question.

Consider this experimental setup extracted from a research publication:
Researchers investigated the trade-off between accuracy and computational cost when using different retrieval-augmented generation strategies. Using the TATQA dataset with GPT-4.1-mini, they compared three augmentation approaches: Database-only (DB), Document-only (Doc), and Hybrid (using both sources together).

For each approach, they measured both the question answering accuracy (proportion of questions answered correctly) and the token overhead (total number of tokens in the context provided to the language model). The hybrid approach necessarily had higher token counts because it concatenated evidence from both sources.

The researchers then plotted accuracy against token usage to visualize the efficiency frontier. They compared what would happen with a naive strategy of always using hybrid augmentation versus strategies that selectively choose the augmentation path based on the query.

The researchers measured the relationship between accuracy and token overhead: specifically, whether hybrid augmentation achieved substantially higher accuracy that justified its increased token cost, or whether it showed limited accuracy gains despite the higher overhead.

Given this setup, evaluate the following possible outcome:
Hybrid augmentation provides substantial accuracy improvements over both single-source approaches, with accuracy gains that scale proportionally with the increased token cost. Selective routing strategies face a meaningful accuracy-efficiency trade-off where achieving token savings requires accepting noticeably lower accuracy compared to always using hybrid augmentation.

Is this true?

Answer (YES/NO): NO